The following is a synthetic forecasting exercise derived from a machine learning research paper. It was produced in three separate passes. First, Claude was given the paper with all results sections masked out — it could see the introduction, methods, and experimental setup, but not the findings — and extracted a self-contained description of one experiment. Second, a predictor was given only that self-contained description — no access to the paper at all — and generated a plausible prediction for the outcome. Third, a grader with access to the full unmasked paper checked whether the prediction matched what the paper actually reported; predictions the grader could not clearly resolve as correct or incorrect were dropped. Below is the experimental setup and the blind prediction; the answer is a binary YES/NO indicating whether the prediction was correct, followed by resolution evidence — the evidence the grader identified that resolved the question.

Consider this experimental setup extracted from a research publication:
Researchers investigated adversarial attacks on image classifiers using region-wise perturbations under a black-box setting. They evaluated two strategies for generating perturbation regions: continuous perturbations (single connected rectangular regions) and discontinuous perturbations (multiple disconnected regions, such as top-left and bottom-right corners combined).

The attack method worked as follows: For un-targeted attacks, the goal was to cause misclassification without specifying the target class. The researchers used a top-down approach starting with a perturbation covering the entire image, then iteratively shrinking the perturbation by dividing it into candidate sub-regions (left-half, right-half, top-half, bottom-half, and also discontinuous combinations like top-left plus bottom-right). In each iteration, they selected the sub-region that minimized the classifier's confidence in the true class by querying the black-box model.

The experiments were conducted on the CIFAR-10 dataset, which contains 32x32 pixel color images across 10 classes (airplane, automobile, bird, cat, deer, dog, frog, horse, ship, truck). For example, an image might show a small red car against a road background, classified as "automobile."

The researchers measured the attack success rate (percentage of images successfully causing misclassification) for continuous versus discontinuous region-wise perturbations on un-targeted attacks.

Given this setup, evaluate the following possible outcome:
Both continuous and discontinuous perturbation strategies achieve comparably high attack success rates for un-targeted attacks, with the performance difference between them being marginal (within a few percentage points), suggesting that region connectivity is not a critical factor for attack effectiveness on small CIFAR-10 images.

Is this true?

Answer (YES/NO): NO